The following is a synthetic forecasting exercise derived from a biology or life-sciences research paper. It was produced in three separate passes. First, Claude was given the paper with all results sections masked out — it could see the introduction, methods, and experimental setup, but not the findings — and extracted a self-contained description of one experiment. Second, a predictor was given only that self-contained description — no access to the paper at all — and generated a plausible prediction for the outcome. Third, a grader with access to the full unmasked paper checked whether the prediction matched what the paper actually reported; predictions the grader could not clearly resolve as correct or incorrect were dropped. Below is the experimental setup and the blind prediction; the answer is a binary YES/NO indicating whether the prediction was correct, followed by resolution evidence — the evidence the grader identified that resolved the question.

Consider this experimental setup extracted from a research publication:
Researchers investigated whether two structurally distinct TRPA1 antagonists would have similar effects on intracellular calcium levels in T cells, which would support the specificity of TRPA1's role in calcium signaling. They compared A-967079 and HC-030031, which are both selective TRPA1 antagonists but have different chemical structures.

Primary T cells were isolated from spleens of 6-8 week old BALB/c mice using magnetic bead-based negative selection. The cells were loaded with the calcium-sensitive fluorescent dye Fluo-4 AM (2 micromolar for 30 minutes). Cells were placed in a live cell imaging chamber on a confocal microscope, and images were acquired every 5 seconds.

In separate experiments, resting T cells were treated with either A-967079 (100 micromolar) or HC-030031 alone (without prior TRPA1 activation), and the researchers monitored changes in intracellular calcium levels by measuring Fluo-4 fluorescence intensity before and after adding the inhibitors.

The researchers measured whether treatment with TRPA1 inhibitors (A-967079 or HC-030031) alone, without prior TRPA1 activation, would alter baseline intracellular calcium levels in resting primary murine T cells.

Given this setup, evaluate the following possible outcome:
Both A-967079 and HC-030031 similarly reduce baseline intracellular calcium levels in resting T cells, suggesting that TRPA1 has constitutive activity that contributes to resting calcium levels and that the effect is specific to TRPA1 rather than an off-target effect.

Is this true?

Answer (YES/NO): YES